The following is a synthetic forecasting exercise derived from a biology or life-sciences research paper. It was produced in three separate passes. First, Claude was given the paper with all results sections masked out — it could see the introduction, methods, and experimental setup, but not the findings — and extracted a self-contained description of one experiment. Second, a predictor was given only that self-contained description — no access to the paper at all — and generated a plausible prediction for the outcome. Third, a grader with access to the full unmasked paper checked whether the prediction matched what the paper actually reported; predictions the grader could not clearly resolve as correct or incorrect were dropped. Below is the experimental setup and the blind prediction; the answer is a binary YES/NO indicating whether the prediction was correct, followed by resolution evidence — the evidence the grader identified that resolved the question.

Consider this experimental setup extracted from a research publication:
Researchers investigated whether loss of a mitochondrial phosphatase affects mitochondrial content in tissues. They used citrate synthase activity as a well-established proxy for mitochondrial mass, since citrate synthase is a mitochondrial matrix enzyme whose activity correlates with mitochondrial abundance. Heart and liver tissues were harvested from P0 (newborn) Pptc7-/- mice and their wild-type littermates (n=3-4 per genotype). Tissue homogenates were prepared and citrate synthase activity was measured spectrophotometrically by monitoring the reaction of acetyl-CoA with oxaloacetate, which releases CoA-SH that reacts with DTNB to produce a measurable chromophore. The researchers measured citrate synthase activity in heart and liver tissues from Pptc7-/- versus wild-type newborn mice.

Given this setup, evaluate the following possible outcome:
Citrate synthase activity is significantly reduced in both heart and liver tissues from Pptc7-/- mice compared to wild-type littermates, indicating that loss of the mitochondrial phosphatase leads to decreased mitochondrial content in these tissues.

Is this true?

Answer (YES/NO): YES